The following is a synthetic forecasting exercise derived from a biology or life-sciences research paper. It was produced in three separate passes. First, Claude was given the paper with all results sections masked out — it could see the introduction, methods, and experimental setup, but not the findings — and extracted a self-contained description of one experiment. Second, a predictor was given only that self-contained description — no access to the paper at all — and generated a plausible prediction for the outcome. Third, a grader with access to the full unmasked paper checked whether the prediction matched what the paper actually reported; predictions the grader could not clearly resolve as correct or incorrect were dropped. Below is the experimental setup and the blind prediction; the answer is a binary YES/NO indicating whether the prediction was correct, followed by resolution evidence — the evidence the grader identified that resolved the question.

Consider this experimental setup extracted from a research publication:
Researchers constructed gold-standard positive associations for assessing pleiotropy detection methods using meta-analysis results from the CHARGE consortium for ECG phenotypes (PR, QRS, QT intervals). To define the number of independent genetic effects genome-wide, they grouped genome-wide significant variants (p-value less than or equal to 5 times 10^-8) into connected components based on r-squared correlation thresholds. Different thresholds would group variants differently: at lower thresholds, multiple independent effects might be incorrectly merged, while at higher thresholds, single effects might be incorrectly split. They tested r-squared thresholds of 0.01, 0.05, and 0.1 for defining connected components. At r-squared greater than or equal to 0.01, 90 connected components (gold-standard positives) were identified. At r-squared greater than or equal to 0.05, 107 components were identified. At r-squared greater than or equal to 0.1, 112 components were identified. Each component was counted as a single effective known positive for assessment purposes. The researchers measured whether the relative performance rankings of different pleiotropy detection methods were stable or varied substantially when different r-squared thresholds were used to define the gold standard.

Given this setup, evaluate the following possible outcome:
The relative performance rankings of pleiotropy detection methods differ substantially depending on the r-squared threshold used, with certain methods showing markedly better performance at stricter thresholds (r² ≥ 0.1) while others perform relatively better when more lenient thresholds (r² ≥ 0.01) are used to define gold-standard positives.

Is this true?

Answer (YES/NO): NO